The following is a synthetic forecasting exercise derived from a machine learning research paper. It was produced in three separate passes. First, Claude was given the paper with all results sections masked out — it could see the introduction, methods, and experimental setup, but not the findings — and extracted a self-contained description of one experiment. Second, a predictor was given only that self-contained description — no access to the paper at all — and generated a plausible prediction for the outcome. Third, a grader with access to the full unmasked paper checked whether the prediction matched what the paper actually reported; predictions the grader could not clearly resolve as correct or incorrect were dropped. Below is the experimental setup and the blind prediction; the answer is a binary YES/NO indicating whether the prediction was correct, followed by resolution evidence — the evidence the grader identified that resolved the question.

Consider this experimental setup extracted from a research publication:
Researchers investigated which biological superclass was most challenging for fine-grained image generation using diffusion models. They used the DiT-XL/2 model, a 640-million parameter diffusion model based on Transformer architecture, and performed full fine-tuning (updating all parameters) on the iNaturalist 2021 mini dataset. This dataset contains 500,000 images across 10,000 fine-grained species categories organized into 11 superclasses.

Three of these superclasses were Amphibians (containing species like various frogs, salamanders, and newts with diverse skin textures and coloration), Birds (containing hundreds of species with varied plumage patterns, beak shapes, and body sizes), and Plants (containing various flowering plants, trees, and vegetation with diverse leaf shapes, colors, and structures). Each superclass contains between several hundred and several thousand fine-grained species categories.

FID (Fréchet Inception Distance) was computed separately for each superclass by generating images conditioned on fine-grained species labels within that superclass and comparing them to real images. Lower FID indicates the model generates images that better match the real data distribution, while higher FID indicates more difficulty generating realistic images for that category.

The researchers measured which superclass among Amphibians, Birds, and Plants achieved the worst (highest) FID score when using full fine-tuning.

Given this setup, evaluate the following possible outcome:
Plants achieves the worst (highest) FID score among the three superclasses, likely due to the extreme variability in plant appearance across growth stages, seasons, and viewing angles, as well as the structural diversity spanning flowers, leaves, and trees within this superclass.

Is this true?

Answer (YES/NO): NO